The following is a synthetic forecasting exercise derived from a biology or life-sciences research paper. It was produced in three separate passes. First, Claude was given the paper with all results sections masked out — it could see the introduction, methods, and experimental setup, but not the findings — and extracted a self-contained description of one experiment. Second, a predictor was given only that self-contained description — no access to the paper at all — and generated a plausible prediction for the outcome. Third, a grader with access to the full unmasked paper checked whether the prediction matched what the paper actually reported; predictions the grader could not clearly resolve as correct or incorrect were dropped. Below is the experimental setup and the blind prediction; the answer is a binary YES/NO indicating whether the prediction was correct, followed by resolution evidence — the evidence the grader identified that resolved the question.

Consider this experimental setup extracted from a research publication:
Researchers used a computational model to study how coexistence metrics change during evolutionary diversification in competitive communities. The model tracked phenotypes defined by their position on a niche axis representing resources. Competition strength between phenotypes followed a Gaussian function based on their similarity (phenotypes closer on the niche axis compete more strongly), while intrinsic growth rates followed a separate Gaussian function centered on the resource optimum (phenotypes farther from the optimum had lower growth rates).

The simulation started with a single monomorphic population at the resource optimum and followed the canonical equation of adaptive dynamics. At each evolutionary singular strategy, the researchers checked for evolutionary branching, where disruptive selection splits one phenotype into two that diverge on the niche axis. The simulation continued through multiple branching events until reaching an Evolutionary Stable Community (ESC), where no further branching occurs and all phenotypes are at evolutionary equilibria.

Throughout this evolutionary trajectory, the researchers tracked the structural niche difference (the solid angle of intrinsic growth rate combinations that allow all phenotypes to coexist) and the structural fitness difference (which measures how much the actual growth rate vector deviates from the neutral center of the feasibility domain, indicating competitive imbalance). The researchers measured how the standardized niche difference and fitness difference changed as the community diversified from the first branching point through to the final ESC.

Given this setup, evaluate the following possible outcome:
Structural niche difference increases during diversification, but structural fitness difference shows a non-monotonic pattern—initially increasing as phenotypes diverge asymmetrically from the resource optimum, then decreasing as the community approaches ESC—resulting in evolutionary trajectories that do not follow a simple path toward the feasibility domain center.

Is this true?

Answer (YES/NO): NO